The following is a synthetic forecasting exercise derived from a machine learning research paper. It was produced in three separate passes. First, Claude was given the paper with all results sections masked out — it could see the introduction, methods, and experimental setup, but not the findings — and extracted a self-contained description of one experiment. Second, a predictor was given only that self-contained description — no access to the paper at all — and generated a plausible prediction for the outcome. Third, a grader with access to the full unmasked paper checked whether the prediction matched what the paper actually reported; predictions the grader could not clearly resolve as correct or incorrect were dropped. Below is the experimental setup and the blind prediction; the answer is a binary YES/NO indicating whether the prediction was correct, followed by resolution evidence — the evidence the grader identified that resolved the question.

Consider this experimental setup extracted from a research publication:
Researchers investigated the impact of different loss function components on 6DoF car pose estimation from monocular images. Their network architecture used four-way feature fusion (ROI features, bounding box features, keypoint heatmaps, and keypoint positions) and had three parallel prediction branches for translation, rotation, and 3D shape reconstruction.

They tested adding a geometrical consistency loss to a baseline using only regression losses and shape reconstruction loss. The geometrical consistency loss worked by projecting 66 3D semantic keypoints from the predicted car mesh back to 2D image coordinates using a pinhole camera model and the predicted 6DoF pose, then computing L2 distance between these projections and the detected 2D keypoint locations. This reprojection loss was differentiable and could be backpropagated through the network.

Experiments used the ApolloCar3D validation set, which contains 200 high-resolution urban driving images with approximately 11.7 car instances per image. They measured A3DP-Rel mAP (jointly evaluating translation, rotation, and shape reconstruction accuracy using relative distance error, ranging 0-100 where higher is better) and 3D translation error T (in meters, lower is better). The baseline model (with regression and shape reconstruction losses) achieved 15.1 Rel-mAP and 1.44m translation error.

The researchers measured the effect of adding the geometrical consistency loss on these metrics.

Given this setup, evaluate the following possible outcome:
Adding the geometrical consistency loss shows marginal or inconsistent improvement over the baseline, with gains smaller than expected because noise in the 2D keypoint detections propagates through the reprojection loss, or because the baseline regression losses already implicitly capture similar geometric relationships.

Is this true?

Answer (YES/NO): NO